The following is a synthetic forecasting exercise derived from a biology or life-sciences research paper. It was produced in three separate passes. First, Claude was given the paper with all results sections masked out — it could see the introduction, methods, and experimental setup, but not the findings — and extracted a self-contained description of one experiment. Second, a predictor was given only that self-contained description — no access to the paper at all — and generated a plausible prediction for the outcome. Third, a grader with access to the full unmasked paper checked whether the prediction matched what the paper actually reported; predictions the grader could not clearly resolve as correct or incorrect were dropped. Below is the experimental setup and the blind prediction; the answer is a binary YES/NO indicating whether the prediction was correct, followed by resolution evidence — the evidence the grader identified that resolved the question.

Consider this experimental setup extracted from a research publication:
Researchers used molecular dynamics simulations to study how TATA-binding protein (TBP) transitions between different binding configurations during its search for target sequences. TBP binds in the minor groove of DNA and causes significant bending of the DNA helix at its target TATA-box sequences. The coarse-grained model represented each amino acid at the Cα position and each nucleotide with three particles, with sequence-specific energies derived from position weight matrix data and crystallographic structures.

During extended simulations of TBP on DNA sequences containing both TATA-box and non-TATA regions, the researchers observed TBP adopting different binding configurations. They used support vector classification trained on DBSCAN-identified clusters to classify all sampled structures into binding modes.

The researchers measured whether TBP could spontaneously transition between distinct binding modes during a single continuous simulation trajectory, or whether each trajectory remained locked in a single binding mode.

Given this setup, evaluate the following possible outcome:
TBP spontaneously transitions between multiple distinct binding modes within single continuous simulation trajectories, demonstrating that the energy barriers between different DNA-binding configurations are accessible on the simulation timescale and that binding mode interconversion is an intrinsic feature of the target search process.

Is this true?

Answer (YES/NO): YES